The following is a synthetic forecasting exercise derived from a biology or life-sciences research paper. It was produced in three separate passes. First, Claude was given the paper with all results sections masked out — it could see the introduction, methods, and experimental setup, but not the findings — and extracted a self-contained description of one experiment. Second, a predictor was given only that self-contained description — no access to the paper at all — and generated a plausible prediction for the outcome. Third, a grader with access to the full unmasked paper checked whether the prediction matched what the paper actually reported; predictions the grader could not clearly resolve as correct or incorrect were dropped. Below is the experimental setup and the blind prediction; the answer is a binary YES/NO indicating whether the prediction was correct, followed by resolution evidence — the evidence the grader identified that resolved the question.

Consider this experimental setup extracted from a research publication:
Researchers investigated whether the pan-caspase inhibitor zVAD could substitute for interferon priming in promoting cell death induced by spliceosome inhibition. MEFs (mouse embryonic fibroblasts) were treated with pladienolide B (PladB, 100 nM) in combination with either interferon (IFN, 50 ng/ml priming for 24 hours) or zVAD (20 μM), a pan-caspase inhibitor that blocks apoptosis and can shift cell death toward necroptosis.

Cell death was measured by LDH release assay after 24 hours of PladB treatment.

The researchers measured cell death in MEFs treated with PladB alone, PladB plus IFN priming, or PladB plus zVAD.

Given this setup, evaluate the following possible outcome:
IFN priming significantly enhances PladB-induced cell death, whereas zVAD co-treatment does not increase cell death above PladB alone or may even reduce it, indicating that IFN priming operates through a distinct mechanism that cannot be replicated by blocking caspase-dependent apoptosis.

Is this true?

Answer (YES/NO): NO